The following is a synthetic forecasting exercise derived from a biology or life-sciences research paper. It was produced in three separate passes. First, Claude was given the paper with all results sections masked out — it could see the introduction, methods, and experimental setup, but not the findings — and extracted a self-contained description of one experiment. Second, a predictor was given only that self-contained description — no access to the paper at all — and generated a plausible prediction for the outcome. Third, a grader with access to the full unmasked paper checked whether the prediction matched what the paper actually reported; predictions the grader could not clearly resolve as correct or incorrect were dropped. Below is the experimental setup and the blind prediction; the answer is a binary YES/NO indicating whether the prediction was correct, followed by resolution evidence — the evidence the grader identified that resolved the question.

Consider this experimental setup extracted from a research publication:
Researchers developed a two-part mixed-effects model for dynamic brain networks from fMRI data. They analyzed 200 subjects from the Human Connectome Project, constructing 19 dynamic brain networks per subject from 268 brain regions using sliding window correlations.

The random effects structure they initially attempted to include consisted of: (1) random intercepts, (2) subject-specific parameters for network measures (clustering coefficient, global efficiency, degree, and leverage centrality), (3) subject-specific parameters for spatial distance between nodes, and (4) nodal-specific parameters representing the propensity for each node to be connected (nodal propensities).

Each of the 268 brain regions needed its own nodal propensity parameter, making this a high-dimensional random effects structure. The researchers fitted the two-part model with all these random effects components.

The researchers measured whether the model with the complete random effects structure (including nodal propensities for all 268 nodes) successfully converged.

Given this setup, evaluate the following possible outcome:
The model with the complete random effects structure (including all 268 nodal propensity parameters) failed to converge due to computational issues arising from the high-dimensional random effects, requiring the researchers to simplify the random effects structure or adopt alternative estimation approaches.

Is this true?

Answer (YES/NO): YES